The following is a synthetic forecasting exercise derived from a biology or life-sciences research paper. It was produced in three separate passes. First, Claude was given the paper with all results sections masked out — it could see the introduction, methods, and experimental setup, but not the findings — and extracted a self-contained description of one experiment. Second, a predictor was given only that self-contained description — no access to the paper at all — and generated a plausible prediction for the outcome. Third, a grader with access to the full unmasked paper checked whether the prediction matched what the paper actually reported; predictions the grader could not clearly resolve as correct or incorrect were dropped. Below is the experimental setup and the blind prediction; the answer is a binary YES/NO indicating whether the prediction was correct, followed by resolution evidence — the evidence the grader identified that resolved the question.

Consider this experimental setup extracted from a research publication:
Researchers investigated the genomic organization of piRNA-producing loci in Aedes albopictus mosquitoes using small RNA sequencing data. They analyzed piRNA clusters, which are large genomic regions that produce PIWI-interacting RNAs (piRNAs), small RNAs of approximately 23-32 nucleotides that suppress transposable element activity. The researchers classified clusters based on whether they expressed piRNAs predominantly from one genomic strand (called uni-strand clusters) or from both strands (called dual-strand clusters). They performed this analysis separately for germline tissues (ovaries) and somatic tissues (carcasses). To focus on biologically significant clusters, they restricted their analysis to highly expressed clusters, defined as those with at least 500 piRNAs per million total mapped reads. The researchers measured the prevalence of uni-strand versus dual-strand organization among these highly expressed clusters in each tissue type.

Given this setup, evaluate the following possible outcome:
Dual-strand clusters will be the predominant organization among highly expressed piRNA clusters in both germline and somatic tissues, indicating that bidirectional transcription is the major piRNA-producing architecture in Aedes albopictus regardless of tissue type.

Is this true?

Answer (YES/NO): NO